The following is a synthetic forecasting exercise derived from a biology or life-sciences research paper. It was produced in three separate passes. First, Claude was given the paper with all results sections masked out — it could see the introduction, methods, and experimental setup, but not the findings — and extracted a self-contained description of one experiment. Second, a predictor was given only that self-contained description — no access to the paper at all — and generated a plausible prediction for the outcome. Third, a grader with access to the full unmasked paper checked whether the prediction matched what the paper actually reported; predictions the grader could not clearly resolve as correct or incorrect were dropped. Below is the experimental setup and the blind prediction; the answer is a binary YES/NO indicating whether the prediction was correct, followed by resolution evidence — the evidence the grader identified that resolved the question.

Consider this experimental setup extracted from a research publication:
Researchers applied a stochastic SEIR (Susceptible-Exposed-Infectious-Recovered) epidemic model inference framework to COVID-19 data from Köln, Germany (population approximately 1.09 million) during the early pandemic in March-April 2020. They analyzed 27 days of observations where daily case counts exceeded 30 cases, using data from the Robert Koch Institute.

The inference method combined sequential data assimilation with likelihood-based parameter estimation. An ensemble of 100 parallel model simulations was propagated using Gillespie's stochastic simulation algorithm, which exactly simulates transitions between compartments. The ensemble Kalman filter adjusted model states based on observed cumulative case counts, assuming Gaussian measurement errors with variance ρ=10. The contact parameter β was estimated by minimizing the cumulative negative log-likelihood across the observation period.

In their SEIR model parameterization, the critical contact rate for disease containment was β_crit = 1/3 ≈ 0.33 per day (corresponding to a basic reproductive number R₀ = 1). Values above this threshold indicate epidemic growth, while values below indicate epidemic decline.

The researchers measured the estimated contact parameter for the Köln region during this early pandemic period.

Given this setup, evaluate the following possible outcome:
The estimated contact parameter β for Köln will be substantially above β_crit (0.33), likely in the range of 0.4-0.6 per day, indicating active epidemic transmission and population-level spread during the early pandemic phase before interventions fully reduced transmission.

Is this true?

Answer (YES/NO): NO